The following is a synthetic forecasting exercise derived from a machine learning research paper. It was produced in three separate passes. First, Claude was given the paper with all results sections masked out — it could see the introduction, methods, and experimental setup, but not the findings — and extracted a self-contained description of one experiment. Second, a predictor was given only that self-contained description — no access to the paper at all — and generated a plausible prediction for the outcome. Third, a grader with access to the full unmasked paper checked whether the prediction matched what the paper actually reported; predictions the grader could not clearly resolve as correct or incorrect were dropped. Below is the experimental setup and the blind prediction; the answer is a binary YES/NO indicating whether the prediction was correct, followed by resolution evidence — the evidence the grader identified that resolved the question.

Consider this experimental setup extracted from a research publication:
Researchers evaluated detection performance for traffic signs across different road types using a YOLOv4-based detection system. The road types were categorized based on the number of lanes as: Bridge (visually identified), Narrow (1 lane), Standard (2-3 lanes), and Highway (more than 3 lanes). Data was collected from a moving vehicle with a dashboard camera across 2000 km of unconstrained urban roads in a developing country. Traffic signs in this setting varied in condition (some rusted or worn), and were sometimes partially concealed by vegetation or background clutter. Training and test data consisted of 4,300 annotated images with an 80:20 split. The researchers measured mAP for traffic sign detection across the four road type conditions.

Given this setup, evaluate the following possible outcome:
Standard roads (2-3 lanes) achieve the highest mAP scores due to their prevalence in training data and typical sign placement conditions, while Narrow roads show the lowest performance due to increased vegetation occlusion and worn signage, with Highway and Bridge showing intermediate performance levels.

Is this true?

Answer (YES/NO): NO